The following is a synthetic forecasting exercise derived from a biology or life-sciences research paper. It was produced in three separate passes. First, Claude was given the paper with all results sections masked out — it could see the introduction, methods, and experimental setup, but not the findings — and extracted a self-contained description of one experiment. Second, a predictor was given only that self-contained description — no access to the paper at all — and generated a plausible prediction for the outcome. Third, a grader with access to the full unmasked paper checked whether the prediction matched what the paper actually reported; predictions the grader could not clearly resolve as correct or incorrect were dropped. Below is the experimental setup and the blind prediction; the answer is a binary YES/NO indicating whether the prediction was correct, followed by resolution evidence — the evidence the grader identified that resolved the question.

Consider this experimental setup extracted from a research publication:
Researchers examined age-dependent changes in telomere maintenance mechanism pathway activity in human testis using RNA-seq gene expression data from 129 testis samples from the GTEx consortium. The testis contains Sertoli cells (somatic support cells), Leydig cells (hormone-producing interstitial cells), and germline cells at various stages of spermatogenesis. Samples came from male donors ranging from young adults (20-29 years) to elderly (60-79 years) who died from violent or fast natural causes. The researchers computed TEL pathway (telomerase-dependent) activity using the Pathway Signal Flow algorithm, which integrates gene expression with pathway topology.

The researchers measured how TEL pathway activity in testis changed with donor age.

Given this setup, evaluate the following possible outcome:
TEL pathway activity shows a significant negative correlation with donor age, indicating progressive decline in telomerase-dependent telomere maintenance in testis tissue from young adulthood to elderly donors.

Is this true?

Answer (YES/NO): NO